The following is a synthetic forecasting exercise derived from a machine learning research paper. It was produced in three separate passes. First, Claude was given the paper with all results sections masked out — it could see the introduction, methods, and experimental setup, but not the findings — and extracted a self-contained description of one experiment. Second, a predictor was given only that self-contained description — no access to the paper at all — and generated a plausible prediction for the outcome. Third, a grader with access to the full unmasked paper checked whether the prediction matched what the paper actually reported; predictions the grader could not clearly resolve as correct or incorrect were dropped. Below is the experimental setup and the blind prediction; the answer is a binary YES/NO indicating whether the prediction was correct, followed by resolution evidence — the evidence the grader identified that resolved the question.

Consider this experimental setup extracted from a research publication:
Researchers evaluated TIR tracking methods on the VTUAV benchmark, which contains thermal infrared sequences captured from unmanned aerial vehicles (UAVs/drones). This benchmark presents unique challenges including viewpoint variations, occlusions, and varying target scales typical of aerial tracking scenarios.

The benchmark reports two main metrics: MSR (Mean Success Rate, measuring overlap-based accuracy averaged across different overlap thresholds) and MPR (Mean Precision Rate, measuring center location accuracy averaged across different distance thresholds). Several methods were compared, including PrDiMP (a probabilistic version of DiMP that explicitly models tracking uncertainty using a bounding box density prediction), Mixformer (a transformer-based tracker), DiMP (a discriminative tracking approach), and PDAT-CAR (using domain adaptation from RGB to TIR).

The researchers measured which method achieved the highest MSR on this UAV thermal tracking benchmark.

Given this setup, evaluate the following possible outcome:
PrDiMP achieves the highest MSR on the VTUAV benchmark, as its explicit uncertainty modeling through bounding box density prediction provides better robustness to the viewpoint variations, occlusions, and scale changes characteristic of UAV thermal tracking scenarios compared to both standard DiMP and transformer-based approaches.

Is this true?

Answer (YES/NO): YES